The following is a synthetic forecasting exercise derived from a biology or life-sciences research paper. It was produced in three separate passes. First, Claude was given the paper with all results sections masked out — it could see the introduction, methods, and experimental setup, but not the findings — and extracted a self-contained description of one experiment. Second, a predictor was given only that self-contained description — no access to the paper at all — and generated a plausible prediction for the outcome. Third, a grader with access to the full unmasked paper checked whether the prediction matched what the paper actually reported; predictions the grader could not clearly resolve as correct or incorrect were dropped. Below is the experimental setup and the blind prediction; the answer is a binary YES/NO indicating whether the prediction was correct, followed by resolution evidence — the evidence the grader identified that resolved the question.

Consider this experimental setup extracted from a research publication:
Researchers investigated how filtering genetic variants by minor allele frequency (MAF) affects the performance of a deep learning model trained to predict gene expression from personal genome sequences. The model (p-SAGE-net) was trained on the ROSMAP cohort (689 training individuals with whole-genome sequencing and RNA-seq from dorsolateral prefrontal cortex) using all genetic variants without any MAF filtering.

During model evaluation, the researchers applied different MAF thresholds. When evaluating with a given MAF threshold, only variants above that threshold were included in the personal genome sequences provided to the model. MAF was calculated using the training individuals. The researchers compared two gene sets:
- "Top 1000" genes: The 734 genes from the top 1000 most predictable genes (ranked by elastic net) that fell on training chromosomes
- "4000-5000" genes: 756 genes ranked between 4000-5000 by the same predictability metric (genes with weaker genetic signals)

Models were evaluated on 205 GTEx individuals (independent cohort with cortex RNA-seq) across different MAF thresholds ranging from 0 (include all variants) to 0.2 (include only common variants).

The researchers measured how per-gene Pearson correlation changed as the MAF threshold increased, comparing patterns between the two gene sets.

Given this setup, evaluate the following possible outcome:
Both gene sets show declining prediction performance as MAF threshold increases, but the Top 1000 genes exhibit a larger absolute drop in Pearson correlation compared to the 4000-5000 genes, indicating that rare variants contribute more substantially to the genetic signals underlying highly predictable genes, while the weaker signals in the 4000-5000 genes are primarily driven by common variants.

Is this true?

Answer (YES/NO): NO